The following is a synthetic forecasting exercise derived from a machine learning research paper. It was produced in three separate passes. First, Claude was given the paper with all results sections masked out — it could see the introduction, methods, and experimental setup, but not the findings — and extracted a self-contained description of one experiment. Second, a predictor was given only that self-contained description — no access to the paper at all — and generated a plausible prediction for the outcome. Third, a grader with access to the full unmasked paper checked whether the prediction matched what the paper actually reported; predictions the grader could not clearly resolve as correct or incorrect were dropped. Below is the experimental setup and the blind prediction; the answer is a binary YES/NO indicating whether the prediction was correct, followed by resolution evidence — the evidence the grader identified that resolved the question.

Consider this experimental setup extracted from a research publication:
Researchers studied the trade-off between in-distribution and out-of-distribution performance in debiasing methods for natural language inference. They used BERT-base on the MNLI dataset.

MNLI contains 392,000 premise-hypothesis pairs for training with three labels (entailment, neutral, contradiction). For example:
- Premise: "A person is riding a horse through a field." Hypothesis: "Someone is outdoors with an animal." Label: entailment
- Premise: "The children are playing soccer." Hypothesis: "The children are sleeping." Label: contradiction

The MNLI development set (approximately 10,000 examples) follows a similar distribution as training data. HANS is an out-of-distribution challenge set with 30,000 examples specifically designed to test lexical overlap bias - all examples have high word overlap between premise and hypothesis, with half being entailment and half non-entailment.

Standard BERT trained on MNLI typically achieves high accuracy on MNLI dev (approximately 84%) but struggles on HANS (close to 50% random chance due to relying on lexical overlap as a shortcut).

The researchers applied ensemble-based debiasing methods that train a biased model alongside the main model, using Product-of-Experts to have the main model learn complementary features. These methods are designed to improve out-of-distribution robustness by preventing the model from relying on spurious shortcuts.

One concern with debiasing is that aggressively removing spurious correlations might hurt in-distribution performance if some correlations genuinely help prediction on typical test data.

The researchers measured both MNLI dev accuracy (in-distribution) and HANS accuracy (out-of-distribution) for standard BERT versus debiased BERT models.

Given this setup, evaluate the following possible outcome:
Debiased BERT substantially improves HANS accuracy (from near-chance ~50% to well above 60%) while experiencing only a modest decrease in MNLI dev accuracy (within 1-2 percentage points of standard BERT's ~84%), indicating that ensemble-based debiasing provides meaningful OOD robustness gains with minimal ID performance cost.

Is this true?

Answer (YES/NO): NO